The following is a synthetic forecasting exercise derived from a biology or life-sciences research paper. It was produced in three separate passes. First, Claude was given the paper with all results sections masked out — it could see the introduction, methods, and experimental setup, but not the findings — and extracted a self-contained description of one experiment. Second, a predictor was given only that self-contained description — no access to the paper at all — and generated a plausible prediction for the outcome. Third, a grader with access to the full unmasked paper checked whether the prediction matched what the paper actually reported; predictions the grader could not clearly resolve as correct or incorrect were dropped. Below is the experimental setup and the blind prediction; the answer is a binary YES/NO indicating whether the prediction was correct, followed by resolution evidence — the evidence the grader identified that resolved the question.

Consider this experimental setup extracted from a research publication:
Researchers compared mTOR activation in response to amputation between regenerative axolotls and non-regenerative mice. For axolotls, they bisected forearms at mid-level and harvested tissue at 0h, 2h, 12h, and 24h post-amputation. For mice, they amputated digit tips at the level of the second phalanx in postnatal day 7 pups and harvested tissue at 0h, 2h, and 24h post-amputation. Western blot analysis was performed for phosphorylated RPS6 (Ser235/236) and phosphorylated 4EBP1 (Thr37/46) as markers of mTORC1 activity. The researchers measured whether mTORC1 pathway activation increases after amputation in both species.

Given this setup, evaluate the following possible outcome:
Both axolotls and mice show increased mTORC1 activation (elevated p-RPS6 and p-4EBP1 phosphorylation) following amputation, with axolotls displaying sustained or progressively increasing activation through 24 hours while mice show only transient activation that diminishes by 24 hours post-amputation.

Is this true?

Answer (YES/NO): NO